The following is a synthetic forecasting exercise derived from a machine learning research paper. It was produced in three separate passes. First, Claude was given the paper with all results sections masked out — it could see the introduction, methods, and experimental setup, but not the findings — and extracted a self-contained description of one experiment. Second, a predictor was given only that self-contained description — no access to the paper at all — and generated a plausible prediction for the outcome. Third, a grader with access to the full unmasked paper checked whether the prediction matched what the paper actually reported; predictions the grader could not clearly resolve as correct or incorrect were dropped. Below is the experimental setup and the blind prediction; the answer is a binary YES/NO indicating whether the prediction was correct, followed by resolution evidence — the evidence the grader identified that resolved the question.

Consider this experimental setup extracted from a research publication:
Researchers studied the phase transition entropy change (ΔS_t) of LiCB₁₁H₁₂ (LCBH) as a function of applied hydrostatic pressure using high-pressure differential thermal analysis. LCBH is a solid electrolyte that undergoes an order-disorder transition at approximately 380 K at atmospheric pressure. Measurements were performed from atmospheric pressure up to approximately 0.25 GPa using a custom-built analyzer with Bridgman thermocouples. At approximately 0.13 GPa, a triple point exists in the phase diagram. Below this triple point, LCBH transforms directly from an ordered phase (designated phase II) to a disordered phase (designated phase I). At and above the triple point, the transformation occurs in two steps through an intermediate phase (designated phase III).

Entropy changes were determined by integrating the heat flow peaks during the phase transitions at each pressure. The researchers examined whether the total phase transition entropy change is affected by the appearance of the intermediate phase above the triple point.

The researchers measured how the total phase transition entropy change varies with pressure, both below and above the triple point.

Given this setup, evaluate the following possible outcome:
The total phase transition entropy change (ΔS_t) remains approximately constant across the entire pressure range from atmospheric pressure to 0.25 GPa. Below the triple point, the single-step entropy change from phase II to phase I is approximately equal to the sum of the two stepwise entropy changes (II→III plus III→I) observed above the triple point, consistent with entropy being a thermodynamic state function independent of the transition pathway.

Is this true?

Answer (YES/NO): YES